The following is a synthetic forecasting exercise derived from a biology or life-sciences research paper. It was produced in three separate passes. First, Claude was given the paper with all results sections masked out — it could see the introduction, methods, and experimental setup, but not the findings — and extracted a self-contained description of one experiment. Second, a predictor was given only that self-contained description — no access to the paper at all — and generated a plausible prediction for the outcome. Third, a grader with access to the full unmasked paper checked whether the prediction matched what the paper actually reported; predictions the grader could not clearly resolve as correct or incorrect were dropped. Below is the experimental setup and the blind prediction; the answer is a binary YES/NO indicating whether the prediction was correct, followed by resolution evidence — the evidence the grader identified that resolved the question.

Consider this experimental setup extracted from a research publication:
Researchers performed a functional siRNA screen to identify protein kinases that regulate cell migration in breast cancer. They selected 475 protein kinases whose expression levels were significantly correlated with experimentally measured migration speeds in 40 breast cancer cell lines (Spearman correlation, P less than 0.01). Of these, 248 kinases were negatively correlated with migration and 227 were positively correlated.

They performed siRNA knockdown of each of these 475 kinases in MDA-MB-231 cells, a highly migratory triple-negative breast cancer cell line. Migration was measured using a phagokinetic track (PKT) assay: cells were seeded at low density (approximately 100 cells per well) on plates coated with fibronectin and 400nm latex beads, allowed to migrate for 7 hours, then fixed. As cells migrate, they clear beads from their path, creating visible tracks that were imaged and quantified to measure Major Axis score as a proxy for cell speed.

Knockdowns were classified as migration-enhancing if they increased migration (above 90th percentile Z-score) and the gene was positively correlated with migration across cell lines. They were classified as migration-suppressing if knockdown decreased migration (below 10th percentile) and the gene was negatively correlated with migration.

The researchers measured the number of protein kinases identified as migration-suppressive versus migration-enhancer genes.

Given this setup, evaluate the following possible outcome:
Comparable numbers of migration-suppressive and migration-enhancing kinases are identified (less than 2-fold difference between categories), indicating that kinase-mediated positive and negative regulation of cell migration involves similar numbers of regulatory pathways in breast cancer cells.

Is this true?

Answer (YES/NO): YES